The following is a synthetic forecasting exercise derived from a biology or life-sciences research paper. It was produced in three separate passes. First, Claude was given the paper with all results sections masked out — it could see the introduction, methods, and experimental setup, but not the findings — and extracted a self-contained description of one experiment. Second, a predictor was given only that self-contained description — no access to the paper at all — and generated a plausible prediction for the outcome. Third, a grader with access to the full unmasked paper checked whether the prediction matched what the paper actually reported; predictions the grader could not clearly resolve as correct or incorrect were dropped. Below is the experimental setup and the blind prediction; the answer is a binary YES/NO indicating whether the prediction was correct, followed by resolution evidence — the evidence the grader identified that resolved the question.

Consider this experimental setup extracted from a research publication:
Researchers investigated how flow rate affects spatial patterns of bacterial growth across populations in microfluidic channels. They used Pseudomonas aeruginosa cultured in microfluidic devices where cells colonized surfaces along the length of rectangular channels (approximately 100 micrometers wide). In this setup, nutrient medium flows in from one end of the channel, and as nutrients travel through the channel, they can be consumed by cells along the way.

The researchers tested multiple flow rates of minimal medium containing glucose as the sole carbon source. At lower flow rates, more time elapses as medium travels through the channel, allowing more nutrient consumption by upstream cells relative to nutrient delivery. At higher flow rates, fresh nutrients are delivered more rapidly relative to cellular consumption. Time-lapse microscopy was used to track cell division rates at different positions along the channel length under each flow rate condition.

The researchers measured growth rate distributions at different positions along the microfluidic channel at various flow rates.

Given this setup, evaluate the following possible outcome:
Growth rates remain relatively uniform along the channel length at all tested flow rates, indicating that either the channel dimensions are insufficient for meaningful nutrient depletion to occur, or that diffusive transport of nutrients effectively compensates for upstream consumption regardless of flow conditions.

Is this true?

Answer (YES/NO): NO